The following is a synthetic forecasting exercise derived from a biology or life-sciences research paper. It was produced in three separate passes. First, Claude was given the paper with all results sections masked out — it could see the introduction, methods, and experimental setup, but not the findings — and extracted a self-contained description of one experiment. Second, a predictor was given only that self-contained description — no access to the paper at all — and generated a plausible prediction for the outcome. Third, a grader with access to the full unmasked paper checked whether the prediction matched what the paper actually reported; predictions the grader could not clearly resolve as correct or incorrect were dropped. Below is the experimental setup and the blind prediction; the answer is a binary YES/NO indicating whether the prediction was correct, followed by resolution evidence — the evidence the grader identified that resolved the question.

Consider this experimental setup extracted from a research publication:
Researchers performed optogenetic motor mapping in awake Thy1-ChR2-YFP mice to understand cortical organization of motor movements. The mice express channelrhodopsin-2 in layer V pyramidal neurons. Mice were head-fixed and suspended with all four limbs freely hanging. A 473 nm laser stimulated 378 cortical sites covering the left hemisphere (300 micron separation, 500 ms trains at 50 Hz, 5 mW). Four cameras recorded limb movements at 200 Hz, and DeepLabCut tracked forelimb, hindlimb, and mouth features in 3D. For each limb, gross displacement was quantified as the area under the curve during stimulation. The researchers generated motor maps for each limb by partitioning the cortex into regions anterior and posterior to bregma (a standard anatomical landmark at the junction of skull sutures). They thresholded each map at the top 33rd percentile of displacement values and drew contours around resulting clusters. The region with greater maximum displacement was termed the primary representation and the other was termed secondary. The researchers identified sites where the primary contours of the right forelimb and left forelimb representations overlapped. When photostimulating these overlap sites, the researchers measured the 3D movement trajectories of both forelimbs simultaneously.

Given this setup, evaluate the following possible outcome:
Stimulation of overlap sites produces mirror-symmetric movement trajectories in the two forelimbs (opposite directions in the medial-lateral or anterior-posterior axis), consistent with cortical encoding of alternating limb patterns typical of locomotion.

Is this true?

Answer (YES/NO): NO